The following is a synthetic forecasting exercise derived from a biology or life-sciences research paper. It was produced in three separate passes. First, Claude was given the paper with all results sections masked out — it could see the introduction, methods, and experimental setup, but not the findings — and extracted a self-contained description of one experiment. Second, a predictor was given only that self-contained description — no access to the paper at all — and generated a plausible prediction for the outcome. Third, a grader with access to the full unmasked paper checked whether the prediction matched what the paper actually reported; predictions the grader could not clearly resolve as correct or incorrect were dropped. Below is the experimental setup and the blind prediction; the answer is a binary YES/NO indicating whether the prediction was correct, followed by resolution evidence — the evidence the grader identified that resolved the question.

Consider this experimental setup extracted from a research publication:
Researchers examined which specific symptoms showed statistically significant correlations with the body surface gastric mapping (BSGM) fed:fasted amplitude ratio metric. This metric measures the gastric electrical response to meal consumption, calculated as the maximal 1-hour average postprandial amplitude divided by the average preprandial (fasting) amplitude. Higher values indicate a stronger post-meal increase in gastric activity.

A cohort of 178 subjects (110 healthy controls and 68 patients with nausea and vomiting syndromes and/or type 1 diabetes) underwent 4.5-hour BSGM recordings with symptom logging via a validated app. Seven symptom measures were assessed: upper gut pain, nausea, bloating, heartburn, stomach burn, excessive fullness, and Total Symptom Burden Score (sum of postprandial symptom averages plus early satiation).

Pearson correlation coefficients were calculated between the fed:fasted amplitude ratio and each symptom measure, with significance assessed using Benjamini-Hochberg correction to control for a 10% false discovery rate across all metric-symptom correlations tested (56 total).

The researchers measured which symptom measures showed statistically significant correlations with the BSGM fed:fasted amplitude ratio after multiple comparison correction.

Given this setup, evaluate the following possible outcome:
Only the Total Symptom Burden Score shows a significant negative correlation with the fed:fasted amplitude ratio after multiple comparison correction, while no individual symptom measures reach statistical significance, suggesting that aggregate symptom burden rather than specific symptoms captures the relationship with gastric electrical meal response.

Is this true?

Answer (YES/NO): NO